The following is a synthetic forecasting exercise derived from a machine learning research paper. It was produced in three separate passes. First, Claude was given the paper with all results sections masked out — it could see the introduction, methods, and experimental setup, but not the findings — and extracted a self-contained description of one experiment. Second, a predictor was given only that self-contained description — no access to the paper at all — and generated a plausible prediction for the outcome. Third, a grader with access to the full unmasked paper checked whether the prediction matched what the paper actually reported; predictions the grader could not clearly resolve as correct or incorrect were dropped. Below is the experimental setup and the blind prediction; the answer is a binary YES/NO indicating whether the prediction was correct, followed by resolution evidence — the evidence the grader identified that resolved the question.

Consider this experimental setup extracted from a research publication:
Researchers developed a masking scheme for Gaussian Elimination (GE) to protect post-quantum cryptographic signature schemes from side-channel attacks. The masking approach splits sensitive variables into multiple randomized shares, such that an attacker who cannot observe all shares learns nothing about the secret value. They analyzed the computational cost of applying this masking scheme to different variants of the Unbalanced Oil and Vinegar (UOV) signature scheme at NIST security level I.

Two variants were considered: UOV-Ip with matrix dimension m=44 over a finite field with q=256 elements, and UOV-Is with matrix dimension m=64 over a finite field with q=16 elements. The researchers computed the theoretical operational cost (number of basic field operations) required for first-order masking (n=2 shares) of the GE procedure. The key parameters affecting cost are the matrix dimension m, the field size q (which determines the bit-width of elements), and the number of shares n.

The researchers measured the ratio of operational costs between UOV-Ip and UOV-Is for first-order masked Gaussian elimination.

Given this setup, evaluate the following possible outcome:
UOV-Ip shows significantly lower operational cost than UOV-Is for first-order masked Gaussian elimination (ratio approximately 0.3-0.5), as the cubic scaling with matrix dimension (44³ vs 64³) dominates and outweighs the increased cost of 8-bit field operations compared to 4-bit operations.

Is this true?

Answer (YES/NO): YES